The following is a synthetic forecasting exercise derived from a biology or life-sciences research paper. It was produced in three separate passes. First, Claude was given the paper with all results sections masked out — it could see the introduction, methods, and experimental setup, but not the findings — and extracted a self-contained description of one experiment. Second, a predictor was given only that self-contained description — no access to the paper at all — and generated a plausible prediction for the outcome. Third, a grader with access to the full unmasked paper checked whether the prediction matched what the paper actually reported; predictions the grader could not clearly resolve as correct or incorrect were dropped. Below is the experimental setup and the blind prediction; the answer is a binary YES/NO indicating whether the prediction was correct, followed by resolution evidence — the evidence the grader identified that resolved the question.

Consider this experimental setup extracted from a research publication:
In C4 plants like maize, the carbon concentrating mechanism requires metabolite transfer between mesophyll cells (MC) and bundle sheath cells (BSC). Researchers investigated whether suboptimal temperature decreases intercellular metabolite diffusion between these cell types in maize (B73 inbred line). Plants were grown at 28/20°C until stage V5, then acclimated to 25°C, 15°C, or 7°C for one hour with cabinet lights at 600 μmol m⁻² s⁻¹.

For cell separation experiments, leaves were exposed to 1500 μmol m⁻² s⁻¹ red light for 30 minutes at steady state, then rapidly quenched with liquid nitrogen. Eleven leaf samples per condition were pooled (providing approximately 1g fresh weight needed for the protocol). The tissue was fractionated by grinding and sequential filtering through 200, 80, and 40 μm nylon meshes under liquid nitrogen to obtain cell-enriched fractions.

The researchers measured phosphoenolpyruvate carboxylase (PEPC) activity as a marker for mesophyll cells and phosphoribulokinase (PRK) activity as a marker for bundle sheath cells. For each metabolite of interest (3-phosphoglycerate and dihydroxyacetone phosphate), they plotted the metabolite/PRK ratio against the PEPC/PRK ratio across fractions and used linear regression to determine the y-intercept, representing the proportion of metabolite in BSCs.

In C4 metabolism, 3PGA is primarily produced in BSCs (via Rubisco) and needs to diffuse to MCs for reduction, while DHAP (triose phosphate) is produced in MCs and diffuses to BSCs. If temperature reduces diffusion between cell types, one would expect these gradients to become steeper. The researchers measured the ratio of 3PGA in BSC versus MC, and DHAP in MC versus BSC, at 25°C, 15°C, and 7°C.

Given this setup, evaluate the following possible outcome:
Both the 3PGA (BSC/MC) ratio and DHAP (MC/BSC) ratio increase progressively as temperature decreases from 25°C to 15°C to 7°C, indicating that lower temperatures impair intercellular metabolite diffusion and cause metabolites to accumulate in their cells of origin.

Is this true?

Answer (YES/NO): NO